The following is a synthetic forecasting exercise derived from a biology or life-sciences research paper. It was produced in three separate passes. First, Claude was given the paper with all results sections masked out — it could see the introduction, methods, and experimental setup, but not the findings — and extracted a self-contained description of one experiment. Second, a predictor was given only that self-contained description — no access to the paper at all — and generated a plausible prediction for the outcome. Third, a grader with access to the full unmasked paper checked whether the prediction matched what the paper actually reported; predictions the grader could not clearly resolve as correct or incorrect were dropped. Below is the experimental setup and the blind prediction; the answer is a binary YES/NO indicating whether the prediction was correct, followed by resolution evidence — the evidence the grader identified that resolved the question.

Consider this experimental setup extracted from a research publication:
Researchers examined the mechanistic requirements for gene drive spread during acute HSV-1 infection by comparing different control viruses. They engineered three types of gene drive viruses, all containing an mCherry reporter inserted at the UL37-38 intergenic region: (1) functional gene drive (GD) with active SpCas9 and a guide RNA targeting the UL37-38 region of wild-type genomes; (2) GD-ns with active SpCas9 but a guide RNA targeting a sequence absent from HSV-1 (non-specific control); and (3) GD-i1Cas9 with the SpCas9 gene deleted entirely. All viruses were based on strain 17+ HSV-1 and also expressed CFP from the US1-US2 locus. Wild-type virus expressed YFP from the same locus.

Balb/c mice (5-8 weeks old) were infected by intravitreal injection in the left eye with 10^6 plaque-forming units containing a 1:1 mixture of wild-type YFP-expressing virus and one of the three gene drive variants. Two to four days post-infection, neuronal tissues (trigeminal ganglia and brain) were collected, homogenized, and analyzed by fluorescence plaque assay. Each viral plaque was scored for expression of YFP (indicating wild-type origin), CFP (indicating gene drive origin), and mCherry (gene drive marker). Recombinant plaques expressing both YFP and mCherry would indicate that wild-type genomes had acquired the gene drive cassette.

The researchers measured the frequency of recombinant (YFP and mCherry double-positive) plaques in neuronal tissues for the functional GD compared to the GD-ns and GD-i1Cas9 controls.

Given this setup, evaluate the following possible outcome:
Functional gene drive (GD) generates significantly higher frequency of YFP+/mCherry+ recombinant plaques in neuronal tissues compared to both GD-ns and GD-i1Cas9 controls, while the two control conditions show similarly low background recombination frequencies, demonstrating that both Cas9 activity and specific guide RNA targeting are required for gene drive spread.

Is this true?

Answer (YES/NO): NO